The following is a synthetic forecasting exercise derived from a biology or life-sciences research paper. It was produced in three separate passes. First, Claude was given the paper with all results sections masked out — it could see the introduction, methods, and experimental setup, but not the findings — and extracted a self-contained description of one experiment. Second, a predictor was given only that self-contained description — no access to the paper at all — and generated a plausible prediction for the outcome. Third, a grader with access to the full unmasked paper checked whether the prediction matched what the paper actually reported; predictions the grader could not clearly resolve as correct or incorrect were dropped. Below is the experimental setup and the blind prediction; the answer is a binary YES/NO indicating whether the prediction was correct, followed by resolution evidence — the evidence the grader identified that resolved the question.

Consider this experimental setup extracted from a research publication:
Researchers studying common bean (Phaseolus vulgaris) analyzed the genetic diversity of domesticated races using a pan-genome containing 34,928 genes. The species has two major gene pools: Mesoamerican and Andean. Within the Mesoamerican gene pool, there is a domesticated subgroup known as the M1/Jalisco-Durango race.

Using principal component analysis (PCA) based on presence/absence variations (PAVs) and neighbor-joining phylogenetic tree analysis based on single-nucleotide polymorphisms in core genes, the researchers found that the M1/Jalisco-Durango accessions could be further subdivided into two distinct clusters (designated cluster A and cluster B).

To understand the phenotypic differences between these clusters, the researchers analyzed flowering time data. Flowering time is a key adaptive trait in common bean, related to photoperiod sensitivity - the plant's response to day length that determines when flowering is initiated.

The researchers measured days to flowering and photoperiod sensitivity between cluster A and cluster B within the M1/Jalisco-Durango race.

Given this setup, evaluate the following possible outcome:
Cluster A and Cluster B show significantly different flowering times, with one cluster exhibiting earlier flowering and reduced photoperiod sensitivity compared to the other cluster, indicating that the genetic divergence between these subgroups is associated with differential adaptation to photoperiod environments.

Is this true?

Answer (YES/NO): YES